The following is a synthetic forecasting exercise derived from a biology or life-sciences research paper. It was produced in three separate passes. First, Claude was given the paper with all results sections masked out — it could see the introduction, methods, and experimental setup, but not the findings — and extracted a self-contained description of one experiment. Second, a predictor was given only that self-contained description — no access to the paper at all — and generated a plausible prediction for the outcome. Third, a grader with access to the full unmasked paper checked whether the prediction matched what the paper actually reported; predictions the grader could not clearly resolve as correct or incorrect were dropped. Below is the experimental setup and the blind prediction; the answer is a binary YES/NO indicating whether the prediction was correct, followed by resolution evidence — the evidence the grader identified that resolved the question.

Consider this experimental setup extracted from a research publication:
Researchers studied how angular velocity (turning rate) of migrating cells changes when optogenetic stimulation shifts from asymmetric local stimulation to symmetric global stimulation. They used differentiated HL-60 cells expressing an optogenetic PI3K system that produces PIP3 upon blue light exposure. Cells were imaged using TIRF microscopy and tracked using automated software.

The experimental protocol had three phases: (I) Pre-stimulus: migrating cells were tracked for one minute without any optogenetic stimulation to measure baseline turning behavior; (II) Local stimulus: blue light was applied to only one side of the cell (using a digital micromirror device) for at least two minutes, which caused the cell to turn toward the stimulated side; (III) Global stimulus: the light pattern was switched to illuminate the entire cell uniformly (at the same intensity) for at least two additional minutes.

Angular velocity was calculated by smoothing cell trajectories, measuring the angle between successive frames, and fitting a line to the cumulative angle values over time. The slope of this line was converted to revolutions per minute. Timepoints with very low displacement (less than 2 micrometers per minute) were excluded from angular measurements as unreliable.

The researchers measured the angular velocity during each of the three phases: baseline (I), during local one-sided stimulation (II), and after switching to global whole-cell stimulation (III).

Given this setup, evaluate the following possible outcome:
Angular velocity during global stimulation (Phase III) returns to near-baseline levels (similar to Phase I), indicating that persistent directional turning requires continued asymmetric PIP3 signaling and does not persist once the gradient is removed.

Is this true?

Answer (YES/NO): NO